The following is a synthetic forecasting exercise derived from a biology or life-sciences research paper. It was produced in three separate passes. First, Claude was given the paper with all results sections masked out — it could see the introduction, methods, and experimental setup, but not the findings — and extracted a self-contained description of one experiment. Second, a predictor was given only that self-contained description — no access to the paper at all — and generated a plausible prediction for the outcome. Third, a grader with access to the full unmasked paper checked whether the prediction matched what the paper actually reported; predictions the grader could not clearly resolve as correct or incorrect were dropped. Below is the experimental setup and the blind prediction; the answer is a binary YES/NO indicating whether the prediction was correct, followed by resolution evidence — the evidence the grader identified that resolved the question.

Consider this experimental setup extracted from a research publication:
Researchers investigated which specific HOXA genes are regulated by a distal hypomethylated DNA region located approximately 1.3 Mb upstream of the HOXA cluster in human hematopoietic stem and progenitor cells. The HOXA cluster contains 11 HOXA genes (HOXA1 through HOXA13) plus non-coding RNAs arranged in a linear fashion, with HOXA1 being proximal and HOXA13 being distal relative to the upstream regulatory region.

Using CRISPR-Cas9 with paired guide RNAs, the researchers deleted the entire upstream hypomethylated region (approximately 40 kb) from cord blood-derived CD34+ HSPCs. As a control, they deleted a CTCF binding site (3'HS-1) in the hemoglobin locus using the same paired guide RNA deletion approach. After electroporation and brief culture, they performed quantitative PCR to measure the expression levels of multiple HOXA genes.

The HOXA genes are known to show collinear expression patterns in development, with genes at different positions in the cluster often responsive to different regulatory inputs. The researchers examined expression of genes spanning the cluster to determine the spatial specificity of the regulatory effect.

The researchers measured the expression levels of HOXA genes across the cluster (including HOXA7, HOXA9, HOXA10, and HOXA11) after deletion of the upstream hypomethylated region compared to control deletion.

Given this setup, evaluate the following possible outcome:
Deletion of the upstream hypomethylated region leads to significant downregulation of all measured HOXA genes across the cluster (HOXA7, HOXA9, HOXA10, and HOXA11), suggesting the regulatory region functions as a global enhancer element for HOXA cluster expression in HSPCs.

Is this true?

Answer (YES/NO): NO